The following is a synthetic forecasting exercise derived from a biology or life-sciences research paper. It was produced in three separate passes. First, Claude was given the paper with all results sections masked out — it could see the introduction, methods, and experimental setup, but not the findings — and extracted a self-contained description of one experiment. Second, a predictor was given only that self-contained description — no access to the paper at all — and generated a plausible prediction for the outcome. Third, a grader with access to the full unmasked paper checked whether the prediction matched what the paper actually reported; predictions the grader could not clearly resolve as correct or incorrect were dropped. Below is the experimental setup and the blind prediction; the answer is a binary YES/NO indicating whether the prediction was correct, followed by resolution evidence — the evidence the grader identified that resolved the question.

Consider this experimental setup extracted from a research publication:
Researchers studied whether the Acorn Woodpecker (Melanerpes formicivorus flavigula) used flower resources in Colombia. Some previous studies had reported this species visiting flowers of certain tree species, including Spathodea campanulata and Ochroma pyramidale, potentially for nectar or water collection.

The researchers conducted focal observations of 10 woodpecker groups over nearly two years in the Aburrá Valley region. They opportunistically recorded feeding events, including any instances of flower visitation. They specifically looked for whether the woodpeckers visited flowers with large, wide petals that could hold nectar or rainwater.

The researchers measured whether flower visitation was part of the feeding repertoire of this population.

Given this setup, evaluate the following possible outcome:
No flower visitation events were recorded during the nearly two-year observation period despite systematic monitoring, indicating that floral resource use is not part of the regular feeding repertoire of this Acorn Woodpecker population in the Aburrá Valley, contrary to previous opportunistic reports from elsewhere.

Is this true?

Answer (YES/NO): NO